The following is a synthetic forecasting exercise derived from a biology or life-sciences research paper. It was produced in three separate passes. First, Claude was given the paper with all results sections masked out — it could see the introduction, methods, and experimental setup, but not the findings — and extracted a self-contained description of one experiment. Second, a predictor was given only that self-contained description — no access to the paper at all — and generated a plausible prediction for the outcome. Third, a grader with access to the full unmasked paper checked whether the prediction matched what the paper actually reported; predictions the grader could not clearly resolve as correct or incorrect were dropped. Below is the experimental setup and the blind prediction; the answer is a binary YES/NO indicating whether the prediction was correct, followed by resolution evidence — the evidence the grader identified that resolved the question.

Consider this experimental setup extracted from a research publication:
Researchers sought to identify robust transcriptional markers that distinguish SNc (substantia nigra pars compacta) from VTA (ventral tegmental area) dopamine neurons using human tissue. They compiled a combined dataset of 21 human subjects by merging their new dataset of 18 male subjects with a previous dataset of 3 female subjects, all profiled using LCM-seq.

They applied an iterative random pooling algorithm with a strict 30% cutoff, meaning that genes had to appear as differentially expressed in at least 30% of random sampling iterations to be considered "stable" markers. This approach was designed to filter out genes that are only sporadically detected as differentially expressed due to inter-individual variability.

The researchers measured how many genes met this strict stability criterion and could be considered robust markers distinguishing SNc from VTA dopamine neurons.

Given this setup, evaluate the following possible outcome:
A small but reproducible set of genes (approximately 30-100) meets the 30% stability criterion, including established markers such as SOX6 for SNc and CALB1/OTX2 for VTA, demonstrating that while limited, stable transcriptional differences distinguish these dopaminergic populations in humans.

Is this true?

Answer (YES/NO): NO